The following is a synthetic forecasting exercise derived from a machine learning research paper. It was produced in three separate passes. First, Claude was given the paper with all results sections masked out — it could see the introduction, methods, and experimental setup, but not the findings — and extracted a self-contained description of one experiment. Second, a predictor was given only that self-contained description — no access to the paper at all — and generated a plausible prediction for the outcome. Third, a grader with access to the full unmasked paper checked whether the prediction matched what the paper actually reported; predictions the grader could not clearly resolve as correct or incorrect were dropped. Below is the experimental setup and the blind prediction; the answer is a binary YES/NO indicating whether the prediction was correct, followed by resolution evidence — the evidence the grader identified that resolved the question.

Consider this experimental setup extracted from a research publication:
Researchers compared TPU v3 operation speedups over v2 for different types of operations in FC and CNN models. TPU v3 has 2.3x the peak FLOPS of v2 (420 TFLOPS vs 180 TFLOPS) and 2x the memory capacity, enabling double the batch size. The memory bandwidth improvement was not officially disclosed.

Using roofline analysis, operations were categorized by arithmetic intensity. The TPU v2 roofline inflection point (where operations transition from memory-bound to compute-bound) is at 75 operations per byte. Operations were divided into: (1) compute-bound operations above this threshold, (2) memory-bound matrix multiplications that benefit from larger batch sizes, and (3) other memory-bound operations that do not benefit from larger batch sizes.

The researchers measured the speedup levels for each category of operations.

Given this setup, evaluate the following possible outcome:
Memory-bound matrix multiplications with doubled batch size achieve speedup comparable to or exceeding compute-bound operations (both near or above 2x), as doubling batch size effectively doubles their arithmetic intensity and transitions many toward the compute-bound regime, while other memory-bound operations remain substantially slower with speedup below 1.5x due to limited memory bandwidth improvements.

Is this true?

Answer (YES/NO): NO